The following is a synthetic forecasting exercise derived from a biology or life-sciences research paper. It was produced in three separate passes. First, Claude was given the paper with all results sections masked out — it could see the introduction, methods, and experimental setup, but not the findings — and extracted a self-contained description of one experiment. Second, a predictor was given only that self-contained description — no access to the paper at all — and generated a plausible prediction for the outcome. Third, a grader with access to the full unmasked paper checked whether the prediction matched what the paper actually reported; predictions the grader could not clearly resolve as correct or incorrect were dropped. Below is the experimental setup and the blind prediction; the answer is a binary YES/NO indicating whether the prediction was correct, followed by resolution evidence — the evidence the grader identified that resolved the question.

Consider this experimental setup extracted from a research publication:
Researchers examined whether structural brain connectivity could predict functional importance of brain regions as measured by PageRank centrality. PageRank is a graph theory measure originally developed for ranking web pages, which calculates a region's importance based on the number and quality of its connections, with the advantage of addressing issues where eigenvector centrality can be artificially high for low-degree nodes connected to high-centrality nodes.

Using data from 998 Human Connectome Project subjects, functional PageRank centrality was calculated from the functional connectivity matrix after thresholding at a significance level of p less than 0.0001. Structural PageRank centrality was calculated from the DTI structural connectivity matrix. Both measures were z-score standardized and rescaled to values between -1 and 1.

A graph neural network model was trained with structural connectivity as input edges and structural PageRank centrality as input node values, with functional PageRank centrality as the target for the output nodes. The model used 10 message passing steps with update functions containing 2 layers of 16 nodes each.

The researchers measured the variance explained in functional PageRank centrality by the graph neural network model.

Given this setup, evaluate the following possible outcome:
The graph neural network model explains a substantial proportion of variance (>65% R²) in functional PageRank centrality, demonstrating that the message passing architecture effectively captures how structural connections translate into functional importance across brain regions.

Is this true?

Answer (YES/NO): YES